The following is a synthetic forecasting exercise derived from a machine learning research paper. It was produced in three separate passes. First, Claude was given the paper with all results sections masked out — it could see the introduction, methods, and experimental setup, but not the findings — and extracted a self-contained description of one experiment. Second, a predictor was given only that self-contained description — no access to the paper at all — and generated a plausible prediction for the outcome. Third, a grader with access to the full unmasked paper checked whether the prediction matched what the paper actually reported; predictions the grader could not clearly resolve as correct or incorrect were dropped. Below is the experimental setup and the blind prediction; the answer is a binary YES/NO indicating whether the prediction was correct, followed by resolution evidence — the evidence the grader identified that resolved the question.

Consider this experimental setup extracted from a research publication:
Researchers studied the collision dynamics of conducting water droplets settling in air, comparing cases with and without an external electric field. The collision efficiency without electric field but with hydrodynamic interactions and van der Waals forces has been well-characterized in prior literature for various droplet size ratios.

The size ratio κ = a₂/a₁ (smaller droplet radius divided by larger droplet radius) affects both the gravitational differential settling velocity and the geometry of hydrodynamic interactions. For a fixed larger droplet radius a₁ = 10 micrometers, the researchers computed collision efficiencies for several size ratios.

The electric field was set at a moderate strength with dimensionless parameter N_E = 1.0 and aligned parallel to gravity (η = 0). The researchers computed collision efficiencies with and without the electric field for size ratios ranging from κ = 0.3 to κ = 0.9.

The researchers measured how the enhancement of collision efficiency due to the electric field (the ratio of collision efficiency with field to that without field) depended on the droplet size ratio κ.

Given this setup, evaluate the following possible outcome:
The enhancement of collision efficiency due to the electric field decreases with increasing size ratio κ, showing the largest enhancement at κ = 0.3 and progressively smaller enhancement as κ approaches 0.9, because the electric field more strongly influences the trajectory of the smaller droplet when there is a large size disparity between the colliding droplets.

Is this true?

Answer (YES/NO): NO